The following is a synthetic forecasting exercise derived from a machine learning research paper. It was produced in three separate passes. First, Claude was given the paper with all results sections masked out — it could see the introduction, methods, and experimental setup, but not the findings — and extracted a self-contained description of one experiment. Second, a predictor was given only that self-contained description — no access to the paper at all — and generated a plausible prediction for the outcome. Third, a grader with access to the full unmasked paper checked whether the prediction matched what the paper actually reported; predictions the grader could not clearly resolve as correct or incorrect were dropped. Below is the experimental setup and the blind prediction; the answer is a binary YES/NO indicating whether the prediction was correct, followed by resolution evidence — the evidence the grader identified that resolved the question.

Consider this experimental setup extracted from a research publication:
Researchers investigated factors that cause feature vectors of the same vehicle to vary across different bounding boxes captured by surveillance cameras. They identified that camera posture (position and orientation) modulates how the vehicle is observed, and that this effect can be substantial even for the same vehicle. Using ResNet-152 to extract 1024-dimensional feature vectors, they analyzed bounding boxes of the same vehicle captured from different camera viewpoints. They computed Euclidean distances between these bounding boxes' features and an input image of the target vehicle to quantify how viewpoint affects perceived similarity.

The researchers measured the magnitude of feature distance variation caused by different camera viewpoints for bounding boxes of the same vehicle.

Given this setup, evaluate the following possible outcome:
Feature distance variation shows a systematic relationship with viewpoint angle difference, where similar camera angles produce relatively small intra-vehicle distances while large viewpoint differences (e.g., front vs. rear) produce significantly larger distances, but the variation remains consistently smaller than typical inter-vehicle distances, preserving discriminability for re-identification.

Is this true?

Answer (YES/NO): NO